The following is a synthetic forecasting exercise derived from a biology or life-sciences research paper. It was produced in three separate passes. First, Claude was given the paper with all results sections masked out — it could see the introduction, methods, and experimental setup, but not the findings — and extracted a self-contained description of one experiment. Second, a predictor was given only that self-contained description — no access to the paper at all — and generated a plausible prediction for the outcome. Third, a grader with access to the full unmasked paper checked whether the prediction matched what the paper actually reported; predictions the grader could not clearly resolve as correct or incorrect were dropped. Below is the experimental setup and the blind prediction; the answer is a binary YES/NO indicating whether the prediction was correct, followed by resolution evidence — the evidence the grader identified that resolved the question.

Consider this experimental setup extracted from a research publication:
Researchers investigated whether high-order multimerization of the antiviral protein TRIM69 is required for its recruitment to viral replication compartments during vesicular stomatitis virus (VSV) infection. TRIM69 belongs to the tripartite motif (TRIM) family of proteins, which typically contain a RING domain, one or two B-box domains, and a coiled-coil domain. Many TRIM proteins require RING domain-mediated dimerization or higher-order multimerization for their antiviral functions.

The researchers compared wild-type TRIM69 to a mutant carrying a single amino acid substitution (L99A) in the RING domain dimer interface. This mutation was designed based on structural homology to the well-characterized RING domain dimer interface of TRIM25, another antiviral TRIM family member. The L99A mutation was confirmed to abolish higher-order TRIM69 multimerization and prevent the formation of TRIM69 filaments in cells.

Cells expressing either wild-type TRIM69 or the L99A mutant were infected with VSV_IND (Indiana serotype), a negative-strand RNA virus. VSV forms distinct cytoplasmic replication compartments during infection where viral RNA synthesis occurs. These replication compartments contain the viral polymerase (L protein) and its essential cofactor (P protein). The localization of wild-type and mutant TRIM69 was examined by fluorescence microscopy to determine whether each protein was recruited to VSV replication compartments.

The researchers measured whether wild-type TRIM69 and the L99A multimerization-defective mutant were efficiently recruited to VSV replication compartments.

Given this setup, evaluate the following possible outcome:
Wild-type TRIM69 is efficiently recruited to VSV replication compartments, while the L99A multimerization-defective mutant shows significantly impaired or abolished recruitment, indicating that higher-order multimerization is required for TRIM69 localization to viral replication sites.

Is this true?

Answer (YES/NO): NO